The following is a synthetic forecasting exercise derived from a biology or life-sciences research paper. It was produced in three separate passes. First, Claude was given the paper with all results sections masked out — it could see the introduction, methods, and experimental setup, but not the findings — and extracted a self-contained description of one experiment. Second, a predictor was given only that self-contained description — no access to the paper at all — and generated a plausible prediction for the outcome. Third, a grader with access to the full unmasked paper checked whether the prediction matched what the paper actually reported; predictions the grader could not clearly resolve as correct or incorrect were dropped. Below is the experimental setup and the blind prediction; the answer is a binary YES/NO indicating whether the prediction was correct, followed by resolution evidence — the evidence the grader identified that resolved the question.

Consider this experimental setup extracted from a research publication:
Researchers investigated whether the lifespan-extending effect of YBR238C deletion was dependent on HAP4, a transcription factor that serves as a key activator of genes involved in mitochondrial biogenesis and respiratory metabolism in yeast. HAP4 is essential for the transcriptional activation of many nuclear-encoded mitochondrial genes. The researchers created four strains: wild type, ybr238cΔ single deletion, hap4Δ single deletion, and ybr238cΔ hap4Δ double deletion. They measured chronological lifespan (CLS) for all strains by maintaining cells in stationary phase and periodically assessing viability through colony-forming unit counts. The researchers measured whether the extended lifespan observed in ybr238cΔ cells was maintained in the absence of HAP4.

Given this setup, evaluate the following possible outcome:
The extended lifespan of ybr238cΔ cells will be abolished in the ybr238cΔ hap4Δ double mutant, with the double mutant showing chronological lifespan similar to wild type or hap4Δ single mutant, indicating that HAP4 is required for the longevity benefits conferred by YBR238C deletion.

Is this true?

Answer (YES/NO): NO